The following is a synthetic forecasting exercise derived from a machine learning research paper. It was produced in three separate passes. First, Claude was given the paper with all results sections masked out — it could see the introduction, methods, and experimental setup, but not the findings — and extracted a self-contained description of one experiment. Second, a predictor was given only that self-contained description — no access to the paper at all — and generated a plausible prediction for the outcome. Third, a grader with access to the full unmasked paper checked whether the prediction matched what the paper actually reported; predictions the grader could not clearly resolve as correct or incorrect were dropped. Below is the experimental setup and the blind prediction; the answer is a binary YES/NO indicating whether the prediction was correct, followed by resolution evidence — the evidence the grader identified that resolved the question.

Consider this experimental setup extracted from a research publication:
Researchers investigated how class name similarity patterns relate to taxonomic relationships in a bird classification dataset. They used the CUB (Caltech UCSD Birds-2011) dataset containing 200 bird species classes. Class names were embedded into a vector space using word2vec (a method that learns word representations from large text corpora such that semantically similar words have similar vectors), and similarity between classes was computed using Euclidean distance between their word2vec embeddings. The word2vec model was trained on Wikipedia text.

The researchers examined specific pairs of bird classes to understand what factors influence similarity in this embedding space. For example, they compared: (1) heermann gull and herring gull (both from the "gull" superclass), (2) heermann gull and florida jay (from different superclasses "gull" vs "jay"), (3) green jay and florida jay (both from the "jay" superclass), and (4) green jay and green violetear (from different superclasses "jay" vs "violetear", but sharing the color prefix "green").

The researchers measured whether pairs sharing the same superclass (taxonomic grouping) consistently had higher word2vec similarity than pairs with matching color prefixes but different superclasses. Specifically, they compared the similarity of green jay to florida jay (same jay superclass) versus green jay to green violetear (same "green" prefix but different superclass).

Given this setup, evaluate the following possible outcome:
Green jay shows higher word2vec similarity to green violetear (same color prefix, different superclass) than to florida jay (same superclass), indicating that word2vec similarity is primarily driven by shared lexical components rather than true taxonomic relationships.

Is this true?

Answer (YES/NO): YES